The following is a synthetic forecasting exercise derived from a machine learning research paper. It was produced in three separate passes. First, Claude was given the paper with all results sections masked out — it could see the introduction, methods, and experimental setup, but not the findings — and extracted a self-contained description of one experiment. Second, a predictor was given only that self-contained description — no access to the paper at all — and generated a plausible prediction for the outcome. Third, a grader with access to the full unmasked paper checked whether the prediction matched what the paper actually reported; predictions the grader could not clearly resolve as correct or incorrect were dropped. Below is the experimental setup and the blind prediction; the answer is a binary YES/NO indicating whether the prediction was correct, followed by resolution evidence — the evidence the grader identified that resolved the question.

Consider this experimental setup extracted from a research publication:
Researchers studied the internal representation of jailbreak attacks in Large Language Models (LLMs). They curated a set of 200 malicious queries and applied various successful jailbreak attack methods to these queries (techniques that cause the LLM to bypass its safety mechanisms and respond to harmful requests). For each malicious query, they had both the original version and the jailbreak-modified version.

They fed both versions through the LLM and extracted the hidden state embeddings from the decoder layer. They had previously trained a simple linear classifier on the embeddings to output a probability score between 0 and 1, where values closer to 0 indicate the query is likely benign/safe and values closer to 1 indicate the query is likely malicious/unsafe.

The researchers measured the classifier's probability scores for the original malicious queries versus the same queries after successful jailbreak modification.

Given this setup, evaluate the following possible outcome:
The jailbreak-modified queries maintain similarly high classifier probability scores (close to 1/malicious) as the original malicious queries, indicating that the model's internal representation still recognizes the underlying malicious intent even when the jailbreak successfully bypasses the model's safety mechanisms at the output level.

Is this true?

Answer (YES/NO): NO